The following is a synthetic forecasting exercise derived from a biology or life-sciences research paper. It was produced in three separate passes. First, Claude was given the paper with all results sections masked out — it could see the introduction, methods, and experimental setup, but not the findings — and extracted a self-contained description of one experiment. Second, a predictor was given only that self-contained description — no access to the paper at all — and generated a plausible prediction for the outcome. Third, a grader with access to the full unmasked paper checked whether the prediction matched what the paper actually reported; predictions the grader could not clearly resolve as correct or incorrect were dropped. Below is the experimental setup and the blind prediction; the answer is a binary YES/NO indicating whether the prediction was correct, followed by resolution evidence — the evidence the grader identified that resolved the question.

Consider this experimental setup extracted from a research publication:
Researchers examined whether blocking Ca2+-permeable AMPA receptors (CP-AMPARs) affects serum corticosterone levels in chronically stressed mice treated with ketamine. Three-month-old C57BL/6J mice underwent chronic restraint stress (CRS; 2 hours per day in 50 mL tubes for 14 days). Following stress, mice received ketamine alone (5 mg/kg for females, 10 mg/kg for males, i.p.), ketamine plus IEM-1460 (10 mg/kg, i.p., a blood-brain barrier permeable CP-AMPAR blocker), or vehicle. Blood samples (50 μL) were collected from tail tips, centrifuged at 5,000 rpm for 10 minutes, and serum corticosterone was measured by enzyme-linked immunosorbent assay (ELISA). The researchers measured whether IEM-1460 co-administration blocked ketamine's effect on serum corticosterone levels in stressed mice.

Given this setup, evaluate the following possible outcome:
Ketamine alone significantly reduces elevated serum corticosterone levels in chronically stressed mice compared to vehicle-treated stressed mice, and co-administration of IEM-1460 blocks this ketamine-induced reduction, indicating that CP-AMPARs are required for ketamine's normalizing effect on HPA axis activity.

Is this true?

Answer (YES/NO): NO